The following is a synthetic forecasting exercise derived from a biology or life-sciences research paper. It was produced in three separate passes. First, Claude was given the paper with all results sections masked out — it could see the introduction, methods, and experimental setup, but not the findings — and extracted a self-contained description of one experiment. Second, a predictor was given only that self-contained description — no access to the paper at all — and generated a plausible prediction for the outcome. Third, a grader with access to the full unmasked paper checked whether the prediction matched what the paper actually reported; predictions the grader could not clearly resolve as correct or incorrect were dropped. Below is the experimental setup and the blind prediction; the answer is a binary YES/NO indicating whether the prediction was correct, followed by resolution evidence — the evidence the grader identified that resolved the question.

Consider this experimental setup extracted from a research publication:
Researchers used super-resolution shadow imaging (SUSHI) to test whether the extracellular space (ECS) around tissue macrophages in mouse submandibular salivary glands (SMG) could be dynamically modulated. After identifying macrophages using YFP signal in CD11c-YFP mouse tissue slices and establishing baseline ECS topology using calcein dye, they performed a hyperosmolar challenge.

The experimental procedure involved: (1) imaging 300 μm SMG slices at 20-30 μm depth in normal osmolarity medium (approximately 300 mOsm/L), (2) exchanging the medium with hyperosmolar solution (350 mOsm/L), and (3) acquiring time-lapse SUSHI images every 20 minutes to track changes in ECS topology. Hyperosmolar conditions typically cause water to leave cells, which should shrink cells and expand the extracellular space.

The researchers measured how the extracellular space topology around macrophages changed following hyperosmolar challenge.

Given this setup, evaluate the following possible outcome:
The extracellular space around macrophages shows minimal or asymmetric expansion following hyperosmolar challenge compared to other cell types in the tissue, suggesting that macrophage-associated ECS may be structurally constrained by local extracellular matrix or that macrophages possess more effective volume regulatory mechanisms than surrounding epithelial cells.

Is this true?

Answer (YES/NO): NO